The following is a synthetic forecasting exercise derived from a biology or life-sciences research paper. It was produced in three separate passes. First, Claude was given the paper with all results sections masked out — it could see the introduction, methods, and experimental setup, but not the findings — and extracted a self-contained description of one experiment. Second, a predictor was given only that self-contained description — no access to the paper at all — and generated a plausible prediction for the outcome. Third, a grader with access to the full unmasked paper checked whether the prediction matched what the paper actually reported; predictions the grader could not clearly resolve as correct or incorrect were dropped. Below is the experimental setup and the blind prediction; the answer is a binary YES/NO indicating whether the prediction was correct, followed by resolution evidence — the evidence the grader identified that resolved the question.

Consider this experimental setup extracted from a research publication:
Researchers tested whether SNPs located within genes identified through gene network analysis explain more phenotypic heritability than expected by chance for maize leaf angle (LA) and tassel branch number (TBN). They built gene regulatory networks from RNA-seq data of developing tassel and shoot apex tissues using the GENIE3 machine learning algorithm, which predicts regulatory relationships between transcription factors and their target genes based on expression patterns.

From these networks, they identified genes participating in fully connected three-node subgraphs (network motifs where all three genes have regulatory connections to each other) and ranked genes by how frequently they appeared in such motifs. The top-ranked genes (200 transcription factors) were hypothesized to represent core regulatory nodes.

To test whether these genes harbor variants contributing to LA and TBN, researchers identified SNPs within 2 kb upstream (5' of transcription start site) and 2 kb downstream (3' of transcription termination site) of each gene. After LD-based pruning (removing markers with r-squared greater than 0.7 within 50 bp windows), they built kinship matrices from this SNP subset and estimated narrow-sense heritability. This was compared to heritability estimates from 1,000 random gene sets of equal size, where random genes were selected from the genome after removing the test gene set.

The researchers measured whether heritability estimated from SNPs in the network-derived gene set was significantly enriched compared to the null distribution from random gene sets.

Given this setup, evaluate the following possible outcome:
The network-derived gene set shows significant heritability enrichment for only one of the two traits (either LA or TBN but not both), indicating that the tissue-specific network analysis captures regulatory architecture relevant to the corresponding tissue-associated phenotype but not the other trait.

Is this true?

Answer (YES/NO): NO